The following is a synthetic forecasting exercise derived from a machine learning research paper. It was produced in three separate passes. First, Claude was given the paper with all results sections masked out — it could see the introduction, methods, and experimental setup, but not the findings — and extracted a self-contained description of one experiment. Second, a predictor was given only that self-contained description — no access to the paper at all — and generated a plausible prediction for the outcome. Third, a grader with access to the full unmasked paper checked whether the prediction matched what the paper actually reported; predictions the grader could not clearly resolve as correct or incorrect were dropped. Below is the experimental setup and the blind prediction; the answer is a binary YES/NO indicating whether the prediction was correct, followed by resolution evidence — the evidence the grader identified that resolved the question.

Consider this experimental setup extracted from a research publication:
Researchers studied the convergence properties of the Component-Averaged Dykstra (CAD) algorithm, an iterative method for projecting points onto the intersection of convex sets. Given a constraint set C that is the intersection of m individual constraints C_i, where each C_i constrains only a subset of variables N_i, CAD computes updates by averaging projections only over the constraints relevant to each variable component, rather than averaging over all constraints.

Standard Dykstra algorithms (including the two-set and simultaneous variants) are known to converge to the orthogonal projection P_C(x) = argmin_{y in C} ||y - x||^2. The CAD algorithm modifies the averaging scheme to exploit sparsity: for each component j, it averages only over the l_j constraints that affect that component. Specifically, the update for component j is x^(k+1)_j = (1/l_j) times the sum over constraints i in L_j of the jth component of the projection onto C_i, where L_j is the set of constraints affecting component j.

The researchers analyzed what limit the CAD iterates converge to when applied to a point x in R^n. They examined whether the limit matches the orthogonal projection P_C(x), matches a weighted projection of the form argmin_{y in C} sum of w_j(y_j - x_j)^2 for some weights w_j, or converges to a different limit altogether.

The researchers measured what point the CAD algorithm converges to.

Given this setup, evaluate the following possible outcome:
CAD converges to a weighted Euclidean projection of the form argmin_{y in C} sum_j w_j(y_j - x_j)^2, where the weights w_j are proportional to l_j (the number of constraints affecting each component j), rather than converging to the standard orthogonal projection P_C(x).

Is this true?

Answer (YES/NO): YES